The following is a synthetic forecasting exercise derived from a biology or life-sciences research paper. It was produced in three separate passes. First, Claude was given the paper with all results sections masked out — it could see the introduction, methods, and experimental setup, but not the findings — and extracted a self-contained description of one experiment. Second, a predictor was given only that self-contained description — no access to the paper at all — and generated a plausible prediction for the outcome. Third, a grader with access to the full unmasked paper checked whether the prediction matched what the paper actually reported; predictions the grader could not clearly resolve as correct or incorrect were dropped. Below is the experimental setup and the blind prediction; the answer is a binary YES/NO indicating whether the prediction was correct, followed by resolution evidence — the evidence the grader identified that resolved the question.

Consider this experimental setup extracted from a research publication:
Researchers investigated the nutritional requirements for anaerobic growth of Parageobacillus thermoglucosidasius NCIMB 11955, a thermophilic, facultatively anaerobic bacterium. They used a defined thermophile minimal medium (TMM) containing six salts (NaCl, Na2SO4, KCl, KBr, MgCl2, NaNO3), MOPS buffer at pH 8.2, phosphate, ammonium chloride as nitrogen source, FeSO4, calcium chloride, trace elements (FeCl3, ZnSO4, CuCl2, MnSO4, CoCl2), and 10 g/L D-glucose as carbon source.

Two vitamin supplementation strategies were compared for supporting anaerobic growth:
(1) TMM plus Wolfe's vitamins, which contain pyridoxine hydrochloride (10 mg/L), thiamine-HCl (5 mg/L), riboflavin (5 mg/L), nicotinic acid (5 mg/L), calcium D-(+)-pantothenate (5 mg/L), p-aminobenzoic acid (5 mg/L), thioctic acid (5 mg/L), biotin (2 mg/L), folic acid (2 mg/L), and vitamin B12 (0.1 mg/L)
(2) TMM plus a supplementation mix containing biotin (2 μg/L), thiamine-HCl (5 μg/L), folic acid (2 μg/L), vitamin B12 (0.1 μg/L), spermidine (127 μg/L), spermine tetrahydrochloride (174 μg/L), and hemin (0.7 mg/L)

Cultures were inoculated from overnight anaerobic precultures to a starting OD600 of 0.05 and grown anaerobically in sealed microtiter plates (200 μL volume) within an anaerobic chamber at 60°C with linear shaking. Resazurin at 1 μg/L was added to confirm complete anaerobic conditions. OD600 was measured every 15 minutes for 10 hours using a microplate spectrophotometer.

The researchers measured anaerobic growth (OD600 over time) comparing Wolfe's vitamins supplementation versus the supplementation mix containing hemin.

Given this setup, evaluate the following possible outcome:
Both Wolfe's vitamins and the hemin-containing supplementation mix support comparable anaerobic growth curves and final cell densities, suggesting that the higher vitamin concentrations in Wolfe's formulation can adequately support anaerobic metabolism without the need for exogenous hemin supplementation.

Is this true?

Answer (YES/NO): YES